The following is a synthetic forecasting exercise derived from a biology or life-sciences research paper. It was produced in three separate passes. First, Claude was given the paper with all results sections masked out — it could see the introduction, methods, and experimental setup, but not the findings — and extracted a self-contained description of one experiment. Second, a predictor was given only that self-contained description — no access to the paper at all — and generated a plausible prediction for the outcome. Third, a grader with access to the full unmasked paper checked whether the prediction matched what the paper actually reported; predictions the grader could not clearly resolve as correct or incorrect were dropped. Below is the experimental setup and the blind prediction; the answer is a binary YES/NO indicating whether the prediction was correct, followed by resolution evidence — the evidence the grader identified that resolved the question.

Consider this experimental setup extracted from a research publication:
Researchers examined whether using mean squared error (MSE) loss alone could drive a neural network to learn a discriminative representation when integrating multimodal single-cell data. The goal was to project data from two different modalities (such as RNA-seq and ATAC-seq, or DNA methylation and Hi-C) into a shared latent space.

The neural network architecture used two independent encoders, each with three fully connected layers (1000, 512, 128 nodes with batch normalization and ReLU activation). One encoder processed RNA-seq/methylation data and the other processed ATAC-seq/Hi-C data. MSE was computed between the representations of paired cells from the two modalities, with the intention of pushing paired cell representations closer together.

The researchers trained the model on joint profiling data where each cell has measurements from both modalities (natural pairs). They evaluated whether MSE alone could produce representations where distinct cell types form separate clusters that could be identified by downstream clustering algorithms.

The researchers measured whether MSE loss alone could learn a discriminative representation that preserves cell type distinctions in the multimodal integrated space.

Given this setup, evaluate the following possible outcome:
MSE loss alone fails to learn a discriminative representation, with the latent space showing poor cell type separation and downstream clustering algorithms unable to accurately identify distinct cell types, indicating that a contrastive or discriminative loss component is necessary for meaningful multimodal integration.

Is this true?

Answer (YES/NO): YES